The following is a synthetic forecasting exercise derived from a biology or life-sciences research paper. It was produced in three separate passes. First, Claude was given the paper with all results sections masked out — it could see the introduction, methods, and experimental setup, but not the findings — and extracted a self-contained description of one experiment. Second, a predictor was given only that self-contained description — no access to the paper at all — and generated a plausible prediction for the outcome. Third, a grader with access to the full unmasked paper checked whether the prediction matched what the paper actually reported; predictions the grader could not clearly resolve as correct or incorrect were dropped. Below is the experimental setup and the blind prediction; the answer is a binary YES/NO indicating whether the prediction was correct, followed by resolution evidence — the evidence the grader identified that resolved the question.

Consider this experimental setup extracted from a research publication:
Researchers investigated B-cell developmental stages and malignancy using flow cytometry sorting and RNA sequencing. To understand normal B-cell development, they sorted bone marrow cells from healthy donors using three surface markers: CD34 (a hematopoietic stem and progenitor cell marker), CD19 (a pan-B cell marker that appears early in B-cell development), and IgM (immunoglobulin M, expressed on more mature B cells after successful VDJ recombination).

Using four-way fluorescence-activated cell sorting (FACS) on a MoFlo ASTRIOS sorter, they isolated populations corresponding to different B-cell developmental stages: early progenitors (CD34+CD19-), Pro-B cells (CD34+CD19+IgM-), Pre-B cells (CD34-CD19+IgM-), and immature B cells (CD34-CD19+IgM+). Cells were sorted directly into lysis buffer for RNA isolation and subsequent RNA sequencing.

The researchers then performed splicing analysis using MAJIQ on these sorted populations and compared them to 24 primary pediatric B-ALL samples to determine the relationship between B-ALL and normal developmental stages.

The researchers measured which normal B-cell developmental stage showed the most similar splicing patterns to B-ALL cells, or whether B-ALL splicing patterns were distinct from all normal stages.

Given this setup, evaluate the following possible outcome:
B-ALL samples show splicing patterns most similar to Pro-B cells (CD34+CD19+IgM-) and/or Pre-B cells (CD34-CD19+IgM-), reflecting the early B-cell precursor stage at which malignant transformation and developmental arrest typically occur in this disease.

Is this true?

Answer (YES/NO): NO